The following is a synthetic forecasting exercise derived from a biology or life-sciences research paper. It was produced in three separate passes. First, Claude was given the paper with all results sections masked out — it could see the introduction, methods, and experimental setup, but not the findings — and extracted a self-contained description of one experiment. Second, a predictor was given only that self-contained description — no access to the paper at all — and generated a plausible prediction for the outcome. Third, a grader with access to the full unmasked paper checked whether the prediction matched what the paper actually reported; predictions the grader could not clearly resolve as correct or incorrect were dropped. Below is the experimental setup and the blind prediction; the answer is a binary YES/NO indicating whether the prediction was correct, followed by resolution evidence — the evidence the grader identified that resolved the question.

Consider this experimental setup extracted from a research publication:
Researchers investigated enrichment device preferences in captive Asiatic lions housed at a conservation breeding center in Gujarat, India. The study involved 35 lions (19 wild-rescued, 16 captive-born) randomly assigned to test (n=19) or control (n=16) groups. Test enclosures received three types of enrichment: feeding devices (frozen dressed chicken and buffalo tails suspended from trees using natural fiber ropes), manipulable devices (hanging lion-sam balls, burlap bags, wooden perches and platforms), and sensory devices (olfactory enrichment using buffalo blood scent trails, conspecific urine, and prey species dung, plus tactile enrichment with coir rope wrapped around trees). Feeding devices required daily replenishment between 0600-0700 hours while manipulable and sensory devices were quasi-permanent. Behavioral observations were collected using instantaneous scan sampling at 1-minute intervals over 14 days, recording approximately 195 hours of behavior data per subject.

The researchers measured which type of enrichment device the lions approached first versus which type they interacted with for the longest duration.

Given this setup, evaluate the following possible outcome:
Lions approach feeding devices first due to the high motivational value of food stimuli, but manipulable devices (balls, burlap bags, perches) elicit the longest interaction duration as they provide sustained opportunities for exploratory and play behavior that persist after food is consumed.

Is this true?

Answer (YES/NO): YES